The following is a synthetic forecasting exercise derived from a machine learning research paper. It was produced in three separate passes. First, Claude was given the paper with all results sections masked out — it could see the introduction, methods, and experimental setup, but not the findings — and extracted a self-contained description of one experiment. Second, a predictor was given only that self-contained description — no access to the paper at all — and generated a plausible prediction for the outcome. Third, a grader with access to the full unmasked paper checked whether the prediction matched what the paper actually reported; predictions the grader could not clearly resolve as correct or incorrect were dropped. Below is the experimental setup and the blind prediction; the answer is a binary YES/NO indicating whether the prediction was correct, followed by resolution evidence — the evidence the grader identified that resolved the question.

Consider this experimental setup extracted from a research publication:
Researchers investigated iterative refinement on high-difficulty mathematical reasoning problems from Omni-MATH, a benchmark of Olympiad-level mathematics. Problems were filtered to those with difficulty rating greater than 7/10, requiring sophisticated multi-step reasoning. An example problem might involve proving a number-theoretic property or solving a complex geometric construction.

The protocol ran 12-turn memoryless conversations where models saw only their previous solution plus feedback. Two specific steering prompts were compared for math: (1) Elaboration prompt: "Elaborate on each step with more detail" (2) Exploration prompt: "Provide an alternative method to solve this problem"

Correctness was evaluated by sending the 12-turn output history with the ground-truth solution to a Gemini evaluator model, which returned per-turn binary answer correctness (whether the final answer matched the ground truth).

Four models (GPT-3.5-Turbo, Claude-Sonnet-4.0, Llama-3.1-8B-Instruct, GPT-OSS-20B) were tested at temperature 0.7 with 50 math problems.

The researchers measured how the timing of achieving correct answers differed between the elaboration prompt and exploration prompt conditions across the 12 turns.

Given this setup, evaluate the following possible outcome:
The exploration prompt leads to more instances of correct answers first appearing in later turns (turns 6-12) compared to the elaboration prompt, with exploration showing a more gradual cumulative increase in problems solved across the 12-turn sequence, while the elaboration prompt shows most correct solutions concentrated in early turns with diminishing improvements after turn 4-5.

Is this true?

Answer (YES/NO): NO